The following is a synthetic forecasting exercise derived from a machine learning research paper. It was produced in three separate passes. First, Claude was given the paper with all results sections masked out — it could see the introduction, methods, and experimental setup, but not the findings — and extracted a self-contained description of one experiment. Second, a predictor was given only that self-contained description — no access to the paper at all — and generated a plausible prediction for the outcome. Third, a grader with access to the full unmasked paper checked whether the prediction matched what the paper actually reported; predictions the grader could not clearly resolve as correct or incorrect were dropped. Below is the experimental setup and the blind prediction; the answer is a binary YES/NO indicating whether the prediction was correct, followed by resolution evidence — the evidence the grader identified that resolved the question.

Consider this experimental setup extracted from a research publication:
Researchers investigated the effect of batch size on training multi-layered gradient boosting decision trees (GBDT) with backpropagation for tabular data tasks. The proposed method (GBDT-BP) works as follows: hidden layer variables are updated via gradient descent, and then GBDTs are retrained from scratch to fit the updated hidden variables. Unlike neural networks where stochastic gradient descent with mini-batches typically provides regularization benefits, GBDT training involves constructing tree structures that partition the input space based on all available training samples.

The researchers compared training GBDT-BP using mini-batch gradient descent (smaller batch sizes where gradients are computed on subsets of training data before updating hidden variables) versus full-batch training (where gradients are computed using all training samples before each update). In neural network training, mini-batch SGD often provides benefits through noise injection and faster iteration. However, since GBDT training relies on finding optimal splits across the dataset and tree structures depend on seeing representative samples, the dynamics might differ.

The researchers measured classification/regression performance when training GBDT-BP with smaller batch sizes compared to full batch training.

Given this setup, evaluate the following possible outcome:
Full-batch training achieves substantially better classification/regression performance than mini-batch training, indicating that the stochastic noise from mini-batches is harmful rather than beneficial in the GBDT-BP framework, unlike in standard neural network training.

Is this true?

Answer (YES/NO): NO